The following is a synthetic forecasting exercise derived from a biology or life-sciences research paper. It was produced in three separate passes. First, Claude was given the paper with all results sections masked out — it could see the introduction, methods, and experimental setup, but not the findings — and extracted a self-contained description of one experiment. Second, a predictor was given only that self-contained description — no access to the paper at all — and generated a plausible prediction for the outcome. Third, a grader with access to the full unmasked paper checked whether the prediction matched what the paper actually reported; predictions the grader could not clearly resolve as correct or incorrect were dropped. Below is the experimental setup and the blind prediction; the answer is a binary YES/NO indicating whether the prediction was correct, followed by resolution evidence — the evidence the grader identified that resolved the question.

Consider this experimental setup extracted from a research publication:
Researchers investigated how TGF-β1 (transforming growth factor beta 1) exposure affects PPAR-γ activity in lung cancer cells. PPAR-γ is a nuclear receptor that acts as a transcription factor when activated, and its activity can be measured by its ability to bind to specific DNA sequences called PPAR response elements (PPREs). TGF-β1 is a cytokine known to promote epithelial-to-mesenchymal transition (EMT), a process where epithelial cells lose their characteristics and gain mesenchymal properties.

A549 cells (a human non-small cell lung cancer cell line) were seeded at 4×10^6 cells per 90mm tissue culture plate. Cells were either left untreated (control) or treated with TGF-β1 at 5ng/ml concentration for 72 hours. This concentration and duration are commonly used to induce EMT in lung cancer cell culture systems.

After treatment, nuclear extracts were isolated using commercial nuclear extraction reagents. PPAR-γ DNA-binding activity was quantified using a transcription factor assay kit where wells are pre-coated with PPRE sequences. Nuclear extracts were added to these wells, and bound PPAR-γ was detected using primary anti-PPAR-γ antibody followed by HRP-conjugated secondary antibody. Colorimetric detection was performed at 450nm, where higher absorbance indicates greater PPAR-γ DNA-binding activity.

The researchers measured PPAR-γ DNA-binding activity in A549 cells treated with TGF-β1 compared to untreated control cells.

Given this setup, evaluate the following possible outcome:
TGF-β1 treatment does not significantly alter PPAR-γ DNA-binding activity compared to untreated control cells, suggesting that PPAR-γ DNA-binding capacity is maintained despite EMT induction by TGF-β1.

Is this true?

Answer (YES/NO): NO